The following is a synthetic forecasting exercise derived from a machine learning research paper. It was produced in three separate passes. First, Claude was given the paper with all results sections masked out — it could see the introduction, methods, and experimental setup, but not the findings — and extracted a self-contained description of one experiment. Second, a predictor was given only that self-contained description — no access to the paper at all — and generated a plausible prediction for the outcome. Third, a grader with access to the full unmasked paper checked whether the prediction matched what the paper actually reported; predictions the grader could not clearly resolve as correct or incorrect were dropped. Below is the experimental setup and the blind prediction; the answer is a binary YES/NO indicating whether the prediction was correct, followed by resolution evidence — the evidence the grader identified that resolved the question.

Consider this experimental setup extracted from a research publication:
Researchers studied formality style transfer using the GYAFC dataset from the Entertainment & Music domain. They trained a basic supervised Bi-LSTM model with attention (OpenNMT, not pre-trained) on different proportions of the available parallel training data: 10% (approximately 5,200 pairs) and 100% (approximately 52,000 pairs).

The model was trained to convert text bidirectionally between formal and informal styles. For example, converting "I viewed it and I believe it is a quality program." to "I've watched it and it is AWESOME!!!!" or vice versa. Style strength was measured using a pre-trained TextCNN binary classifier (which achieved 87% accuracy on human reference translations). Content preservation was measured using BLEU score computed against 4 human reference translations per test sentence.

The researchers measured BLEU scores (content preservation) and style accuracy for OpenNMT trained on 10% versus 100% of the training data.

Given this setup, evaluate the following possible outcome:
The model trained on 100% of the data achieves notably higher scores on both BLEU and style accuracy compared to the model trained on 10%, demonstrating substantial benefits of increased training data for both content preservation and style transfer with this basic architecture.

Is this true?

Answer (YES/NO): NO